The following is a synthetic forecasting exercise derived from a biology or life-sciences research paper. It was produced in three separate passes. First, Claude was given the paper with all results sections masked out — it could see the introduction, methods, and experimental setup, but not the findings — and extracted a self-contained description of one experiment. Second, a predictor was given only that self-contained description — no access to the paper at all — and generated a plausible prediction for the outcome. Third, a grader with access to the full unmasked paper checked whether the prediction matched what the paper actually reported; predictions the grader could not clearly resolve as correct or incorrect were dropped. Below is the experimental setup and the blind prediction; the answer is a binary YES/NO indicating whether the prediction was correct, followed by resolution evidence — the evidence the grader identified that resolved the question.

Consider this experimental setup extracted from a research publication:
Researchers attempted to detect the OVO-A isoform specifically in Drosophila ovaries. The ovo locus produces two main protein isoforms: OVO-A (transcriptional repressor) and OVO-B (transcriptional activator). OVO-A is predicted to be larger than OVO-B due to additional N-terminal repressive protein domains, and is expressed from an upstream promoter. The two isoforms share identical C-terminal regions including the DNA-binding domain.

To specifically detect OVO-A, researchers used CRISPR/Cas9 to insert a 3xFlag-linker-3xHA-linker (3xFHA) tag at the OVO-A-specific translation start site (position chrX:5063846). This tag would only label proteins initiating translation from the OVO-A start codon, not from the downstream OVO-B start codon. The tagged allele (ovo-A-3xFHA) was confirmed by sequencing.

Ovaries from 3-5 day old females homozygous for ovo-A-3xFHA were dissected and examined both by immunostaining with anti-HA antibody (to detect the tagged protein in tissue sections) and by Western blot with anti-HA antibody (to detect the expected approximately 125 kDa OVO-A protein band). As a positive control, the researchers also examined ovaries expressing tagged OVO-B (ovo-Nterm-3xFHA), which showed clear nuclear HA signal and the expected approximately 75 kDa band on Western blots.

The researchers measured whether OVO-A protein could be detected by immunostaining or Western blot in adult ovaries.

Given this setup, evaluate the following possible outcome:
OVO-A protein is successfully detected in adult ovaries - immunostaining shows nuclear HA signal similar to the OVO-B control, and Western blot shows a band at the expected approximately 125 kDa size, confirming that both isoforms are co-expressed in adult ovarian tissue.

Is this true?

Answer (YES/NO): NO